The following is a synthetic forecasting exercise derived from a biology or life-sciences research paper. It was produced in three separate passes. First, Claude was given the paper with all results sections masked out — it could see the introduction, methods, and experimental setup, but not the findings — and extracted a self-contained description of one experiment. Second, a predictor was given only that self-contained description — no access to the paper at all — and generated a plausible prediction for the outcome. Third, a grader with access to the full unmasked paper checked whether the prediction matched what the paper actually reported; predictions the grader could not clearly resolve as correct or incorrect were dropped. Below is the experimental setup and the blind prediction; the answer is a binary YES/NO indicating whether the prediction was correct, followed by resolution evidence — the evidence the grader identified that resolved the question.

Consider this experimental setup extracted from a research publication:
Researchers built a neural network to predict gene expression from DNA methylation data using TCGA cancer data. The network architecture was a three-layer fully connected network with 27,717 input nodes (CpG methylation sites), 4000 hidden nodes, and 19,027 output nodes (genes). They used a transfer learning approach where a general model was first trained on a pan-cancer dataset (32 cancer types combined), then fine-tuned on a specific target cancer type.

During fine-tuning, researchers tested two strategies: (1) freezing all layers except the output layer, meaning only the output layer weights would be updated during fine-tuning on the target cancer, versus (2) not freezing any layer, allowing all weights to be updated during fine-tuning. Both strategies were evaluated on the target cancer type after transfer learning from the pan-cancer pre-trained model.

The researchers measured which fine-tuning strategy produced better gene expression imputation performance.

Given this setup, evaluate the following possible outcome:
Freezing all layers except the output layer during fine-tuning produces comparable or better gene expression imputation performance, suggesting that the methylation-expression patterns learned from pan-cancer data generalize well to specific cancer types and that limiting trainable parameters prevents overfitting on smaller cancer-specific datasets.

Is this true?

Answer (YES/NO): NO